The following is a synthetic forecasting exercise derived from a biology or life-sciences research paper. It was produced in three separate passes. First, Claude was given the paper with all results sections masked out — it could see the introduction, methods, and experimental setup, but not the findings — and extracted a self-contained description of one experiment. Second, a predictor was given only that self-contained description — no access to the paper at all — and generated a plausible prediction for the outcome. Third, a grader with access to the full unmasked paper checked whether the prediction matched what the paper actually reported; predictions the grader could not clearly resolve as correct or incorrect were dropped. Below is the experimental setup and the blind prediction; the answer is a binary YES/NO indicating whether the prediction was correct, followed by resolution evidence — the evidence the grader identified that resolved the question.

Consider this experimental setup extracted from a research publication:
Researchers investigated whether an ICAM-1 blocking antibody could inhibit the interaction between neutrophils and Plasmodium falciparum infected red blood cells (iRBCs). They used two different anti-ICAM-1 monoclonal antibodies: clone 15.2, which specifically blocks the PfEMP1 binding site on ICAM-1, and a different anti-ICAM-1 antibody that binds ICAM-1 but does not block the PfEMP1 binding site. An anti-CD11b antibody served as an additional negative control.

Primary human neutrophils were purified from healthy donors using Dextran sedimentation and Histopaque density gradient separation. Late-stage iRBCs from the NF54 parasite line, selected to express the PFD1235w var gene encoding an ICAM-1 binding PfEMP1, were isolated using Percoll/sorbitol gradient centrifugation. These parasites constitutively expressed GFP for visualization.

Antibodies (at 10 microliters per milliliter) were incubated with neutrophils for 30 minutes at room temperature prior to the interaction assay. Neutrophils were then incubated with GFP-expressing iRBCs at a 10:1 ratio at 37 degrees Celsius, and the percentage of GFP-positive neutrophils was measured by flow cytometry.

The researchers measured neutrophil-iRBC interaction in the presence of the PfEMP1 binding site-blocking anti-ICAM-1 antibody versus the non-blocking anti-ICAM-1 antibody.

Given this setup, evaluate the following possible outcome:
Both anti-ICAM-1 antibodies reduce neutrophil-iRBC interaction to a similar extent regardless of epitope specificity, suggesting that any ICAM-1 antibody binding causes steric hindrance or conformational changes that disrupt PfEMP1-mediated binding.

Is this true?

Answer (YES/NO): NO